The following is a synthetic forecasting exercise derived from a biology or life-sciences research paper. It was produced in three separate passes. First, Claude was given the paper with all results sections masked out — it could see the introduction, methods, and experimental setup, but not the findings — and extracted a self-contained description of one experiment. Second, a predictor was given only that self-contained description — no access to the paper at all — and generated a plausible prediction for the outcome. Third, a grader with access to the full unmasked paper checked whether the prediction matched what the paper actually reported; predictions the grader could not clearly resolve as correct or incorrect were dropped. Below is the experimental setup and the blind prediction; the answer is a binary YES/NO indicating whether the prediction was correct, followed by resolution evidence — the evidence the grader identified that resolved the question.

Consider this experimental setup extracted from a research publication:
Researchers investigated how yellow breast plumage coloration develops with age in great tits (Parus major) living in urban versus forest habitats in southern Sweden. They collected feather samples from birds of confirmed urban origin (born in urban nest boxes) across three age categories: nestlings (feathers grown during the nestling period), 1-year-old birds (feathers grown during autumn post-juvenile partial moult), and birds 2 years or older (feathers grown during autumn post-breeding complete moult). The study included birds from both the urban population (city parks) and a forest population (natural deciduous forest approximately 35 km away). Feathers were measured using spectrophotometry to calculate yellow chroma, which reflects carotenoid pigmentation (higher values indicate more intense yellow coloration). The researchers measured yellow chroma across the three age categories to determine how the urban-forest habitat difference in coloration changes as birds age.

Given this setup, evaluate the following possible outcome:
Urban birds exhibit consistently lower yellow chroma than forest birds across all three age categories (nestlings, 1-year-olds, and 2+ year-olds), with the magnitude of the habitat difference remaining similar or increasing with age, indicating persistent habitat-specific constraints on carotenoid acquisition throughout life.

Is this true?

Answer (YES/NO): NO